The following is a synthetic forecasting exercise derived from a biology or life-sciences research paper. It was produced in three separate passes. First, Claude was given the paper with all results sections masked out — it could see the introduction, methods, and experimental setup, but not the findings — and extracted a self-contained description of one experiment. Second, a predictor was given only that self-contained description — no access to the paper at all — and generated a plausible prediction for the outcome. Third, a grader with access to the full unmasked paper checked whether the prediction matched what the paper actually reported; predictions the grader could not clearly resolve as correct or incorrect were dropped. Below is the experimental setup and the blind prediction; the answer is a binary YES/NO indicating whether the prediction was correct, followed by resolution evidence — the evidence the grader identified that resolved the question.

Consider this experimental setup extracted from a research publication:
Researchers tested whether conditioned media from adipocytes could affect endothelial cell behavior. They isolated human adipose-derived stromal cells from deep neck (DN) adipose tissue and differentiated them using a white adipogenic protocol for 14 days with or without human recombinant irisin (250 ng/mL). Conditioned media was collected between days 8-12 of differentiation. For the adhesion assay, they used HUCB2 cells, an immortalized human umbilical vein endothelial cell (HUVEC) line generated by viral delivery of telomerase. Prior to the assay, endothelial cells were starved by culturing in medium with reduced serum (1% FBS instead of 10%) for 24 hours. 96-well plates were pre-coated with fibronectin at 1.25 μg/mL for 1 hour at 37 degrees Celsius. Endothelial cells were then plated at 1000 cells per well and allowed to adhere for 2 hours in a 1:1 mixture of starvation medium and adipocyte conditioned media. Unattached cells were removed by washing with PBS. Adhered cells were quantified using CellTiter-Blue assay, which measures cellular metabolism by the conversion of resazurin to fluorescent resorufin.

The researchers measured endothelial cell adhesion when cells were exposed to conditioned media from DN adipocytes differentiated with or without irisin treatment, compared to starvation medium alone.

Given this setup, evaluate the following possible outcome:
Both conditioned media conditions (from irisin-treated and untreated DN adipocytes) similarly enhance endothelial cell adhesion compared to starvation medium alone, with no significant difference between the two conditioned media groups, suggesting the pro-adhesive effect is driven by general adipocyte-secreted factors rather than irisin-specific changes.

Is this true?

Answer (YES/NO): NO